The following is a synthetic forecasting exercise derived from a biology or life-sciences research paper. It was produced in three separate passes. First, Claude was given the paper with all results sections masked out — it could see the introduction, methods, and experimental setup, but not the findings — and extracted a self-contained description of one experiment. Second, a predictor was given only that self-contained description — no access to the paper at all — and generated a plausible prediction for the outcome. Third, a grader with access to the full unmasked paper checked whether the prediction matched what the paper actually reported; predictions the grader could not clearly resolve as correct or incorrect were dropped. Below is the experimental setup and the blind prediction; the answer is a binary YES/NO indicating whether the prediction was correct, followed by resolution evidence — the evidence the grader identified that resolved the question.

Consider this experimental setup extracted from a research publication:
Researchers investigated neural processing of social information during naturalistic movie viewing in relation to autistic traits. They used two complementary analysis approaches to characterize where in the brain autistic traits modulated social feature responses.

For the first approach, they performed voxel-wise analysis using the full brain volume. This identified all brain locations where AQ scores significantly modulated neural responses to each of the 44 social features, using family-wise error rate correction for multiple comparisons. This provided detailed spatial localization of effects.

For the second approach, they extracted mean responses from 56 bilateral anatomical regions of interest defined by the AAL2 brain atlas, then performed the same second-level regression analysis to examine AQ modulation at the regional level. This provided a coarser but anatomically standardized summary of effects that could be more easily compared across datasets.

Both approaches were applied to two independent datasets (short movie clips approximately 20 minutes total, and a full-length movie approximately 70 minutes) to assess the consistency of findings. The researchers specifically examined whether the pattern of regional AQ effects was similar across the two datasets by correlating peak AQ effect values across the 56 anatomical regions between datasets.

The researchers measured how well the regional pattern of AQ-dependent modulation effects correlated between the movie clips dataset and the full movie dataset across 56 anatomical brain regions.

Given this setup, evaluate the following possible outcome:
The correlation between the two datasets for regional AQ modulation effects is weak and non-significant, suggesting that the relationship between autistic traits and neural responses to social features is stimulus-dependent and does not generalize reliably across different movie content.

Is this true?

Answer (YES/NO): NO